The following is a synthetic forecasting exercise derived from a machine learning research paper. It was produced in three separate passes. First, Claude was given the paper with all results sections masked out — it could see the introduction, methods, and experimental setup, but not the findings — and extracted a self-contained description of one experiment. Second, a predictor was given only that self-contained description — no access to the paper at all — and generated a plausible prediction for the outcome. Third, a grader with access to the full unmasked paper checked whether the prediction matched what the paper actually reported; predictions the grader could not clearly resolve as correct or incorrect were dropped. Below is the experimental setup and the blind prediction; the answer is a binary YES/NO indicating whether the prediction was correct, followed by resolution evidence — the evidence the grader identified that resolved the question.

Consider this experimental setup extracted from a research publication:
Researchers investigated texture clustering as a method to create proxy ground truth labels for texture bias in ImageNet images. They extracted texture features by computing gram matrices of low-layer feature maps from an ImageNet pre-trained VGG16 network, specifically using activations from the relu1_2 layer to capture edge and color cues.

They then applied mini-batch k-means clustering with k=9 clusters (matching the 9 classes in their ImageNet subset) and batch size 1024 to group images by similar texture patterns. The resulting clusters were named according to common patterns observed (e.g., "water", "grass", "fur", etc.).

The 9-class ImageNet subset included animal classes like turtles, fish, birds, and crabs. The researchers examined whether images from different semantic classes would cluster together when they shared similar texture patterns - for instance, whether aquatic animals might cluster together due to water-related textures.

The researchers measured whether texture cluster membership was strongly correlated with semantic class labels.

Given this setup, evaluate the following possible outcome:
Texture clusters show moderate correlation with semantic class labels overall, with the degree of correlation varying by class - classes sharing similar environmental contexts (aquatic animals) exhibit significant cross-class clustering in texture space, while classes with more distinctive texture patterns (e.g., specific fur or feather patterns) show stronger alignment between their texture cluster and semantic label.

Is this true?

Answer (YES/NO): NO